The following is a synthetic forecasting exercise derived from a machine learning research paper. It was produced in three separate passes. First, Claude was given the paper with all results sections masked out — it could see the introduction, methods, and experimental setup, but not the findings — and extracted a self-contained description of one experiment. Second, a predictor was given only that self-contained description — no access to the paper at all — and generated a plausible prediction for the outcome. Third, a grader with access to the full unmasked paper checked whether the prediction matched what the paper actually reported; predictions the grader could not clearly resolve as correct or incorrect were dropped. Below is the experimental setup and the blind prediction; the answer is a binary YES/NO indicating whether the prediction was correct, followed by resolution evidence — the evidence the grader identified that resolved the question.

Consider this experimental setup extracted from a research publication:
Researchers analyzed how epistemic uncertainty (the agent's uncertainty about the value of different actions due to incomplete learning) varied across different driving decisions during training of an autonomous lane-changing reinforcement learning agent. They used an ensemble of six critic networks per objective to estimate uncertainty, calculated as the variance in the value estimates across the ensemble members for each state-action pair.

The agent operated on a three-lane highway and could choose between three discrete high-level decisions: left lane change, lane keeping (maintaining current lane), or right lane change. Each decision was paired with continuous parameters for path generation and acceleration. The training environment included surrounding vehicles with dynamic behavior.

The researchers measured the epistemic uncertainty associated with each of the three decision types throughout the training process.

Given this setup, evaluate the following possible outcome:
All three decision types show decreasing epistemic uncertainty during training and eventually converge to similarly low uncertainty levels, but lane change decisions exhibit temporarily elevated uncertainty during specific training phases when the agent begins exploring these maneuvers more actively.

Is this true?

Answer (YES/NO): NO